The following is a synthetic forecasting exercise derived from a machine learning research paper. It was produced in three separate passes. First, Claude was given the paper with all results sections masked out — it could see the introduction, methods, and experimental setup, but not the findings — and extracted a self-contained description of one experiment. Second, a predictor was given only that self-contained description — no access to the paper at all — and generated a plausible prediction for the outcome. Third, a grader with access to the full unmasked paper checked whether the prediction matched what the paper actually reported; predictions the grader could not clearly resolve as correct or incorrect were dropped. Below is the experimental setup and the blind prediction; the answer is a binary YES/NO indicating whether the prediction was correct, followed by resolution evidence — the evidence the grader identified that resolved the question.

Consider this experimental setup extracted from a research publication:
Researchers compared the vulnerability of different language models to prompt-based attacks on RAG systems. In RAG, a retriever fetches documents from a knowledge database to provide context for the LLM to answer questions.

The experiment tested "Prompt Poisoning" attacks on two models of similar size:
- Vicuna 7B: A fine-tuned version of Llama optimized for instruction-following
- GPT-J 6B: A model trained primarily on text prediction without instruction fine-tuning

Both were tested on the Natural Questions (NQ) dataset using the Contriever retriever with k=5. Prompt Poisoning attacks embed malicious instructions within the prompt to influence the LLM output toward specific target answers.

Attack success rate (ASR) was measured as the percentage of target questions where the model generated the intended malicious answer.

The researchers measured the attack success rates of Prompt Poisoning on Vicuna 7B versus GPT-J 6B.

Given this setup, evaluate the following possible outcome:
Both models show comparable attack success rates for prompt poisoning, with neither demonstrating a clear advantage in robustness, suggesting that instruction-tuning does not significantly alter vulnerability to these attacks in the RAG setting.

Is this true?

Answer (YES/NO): NO